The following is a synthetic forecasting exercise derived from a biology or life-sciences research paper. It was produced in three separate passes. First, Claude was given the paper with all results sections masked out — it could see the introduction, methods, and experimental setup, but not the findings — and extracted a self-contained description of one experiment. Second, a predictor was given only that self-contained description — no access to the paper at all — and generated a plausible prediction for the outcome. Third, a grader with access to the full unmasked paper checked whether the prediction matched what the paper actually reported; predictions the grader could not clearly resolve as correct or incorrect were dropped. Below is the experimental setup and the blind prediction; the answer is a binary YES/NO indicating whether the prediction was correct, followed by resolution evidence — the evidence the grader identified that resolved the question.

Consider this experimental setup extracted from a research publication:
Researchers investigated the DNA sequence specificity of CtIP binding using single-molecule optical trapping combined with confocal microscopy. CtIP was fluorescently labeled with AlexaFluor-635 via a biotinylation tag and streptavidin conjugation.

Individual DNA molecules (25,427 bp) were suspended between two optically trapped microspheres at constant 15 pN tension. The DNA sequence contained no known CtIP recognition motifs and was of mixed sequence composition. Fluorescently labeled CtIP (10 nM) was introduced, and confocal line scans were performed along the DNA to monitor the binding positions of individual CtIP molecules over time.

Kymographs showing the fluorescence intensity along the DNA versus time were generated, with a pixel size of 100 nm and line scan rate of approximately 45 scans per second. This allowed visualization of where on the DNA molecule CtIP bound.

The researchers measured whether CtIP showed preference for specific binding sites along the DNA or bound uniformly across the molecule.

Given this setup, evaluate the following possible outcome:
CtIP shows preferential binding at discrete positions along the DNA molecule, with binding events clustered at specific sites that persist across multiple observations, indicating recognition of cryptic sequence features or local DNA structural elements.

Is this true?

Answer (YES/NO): NO